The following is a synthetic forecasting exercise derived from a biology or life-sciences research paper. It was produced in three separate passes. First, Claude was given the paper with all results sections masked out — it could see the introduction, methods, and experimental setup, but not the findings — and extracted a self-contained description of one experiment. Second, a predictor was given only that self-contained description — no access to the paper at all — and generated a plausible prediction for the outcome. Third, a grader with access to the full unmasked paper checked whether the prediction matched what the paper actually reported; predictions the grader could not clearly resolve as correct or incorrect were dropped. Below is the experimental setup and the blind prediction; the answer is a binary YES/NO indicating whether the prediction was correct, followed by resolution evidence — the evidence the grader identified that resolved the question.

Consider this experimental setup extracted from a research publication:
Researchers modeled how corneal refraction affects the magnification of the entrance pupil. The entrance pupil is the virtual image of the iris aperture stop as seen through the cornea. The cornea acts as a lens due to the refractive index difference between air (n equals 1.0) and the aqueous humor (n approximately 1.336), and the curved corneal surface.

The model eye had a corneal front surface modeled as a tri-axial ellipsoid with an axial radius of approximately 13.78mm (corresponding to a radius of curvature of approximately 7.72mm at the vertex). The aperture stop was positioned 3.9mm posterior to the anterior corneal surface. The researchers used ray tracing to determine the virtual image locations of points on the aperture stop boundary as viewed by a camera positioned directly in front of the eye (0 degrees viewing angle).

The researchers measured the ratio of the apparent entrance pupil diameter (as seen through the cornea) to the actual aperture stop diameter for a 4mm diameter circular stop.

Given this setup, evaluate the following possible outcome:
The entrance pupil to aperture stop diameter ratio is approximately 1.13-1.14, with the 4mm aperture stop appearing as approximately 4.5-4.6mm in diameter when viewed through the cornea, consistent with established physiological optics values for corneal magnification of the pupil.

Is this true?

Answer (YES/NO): YES